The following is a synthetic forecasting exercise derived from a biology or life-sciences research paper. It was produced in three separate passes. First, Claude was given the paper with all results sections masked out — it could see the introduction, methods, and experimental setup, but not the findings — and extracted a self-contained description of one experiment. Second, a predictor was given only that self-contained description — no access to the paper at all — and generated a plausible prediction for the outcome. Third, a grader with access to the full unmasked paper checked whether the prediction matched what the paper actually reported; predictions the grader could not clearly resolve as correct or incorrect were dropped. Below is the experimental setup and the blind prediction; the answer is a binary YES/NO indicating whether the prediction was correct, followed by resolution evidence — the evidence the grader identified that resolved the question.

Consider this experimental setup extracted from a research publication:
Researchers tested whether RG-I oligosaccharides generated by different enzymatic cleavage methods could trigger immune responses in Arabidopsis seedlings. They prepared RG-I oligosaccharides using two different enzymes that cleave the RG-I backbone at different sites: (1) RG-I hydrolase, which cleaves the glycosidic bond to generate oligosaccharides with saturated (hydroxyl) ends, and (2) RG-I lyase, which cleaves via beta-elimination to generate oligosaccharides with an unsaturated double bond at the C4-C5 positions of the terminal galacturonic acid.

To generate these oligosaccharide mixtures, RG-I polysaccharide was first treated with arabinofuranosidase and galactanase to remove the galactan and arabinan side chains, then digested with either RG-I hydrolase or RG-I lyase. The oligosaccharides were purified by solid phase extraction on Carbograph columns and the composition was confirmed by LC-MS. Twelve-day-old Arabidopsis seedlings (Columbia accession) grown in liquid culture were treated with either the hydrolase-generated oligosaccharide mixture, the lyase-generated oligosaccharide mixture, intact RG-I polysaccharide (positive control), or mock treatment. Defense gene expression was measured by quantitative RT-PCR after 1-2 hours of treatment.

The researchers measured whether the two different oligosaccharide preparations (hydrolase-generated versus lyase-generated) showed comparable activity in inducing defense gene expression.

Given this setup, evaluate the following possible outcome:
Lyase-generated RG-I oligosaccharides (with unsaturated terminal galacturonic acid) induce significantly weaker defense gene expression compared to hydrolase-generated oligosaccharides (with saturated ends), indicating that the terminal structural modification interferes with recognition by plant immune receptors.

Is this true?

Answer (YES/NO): NO